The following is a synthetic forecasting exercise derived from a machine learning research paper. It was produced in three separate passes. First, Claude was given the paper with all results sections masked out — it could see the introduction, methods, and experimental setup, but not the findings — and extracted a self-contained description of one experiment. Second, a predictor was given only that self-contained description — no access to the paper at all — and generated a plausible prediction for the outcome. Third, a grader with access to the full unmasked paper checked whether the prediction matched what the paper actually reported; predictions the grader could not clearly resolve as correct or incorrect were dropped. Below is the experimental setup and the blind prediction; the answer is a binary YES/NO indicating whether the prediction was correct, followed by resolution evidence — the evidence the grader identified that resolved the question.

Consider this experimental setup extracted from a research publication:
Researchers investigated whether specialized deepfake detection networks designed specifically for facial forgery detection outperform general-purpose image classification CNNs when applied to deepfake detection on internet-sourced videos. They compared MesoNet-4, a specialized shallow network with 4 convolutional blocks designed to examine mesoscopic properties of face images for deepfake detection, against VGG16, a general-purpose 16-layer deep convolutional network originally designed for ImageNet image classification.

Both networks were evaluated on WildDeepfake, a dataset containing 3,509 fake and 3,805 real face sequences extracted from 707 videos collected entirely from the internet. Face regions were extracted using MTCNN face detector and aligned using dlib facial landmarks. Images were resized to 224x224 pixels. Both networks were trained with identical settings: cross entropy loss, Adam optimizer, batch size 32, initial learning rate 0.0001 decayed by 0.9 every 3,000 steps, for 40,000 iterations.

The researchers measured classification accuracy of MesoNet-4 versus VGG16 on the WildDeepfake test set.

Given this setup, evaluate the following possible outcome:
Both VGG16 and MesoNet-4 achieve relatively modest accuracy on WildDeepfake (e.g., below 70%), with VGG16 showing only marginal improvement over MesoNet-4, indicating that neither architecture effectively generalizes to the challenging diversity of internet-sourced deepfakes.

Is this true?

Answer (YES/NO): NO